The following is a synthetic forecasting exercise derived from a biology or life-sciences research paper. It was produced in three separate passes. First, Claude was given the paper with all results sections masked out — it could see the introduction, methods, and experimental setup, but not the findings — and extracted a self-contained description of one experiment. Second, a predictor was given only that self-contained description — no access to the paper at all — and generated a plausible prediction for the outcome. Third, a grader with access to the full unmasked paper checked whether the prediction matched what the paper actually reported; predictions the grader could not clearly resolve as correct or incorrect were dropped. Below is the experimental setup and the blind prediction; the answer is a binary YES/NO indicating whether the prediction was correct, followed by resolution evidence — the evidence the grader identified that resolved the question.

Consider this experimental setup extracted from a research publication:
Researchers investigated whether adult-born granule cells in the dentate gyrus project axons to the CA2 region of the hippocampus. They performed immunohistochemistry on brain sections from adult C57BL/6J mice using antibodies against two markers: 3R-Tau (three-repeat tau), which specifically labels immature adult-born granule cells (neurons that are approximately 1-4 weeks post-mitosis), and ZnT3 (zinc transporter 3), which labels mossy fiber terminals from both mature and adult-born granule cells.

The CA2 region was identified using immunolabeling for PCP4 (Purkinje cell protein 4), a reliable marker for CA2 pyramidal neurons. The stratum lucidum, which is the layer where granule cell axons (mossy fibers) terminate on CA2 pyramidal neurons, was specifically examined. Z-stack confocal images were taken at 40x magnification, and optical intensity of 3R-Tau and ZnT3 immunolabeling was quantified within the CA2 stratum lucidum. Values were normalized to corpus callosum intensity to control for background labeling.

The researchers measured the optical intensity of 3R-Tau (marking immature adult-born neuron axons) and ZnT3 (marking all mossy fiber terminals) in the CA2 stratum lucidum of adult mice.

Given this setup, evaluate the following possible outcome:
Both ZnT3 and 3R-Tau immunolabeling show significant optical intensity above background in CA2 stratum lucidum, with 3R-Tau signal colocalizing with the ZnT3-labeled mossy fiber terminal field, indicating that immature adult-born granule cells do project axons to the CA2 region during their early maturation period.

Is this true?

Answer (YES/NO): YES